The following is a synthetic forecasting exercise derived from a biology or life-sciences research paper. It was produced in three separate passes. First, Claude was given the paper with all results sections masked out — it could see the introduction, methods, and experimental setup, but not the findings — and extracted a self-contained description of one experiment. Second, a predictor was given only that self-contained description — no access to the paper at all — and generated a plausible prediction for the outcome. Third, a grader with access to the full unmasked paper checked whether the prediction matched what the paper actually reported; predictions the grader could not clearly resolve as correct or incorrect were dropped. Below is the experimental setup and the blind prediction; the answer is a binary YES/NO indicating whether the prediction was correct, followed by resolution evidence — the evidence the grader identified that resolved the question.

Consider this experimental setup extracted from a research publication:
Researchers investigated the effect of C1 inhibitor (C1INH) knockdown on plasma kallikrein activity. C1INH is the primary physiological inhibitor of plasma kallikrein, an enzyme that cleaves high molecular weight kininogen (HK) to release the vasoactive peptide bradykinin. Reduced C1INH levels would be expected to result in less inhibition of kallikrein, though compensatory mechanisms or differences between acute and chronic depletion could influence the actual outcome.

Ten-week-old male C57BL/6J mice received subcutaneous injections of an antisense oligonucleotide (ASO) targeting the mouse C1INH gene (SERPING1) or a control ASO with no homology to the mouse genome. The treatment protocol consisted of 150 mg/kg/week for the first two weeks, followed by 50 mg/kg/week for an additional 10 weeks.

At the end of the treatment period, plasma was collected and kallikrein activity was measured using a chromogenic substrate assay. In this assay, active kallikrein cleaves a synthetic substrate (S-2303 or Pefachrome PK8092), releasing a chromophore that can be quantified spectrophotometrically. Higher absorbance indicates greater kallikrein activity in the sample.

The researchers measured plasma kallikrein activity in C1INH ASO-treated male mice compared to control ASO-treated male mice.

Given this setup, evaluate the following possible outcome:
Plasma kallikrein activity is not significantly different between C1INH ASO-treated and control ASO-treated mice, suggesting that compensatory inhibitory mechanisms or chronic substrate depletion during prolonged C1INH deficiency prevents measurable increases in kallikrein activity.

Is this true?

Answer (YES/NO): NO